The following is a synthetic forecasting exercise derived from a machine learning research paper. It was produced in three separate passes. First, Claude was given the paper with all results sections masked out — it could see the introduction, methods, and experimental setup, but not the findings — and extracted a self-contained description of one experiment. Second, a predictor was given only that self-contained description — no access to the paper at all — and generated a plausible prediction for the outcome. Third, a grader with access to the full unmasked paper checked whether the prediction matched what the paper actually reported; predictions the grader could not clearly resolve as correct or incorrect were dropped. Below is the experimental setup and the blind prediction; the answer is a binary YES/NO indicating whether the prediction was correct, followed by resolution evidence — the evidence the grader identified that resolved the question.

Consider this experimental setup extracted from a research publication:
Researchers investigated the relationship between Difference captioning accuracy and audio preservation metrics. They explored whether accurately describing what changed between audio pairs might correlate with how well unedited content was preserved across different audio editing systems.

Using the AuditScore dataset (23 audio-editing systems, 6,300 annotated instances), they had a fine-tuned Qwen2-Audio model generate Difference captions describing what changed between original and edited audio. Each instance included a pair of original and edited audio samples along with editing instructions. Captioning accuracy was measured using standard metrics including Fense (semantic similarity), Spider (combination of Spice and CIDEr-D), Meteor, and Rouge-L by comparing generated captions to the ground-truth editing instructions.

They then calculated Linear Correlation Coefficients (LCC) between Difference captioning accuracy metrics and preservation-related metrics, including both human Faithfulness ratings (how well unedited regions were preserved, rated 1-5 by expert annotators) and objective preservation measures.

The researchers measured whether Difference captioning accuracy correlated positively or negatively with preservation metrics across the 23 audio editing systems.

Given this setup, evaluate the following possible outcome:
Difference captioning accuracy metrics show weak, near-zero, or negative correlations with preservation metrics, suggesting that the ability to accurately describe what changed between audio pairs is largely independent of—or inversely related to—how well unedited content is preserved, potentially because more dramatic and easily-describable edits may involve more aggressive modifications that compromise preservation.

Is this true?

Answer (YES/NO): YES